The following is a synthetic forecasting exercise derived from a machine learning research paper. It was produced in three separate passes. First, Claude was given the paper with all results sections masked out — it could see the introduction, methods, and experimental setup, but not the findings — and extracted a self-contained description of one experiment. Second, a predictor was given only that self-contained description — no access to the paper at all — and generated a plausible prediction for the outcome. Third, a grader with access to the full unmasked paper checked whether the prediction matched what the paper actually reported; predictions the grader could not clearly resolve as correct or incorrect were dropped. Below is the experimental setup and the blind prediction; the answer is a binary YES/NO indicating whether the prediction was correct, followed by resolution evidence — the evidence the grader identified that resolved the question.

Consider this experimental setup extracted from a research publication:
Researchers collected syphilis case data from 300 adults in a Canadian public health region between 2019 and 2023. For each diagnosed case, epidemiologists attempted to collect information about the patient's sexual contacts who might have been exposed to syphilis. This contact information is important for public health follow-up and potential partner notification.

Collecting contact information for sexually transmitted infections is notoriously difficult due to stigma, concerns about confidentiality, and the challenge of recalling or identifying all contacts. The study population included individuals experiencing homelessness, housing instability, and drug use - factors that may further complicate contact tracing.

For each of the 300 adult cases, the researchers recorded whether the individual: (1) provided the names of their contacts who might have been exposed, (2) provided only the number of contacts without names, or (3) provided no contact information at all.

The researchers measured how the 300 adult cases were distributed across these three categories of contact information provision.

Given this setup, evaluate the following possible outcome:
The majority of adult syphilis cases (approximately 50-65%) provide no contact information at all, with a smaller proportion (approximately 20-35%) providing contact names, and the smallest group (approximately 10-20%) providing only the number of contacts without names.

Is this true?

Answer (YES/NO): NO